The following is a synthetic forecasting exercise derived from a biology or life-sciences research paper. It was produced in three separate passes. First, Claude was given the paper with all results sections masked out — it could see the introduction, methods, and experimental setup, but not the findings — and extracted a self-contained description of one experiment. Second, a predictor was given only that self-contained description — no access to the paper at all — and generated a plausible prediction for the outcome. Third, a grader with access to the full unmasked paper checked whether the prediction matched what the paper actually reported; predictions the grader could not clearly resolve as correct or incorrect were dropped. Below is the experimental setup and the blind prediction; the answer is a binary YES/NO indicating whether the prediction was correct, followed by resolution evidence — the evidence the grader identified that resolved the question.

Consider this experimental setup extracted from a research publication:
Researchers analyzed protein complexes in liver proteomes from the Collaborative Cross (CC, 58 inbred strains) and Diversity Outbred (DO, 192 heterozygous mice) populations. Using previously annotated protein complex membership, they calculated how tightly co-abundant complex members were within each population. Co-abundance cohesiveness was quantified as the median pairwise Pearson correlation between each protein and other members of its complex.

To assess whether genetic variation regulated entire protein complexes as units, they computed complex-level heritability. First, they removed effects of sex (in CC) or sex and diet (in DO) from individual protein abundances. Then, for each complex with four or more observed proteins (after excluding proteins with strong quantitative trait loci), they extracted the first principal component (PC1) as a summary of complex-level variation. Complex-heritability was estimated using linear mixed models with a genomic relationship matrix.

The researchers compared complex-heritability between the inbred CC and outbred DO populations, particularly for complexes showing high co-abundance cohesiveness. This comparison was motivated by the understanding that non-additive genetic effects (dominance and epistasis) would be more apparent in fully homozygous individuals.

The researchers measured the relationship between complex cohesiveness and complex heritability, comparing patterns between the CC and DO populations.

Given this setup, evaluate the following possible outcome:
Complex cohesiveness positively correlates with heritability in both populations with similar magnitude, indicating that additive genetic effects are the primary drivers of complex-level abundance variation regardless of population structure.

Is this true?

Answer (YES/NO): NO